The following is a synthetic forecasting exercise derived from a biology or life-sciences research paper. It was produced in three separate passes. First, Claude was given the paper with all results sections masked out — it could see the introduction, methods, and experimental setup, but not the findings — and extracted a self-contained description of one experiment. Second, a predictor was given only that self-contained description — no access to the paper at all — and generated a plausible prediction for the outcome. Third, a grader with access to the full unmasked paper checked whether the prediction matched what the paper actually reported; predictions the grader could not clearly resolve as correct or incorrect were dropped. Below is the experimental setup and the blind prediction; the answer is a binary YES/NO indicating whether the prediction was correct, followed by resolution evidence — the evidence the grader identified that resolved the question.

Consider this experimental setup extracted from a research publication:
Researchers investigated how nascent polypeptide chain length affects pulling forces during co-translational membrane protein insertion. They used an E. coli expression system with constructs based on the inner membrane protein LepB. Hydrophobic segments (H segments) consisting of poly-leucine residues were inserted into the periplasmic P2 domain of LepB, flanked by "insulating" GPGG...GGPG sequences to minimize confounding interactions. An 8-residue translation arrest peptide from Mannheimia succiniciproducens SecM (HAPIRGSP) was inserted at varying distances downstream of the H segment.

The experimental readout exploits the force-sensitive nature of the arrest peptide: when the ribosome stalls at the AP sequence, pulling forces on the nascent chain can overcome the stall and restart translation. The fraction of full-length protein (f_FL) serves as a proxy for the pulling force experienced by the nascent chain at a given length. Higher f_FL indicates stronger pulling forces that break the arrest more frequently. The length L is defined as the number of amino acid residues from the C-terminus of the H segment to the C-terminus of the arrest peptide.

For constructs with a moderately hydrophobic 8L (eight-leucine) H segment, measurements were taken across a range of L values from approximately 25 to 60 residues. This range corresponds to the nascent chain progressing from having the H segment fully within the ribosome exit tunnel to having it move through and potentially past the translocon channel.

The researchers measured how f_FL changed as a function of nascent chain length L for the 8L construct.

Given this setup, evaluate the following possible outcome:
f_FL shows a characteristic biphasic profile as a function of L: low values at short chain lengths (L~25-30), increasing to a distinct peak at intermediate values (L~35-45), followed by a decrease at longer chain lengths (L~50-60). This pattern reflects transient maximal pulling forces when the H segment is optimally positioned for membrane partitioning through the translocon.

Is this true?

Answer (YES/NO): NO